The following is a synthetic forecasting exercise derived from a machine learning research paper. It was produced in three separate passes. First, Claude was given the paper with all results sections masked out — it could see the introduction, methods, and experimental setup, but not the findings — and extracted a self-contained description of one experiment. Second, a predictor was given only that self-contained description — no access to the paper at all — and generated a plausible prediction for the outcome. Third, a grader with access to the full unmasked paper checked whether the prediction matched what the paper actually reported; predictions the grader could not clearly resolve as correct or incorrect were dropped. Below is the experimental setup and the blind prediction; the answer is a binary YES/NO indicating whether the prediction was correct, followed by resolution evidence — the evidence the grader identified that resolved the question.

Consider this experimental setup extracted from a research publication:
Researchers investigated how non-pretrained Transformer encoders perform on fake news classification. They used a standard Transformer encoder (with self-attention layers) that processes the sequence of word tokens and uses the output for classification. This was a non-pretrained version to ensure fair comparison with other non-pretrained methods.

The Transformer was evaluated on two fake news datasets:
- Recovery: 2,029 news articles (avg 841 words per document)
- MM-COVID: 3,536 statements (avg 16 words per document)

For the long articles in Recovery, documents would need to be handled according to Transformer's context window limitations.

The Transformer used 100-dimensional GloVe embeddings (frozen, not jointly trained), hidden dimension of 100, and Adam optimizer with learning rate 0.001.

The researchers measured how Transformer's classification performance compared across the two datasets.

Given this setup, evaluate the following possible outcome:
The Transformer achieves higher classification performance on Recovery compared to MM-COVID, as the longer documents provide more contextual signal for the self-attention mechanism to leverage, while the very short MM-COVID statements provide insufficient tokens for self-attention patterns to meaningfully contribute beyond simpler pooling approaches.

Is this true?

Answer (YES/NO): NO